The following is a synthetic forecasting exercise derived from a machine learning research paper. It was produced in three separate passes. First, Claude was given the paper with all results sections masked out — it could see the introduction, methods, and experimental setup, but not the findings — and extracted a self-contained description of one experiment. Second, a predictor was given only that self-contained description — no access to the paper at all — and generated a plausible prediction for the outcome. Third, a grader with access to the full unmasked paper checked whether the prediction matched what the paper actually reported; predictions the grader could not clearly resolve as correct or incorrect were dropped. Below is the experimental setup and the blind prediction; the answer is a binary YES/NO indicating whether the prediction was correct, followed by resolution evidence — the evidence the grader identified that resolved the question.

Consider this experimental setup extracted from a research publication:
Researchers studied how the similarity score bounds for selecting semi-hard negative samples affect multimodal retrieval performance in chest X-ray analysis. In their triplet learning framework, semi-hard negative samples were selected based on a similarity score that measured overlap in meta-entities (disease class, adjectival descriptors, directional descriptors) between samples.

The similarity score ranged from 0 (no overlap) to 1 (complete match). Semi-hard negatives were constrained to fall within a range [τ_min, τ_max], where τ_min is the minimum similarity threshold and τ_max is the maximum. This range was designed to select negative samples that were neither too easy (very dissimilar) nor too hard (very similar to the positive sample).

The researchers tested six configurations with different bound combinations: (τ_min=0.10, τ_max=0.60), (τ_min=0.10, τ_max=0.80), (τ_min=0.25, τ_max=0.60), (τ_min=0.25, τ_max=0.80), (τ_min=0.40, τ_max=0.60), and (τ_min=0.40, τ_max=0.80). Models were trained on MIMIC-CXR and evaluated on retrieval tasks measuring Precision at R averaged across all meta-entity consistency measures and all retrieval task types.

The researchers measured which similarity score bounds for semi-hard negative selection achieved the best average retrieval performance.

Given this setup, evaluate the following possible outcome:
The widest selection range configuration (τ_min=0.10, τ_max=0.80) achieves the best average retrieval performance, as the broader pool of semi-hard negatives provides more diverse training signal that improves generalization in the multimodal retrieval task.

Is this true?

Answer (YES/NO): NO